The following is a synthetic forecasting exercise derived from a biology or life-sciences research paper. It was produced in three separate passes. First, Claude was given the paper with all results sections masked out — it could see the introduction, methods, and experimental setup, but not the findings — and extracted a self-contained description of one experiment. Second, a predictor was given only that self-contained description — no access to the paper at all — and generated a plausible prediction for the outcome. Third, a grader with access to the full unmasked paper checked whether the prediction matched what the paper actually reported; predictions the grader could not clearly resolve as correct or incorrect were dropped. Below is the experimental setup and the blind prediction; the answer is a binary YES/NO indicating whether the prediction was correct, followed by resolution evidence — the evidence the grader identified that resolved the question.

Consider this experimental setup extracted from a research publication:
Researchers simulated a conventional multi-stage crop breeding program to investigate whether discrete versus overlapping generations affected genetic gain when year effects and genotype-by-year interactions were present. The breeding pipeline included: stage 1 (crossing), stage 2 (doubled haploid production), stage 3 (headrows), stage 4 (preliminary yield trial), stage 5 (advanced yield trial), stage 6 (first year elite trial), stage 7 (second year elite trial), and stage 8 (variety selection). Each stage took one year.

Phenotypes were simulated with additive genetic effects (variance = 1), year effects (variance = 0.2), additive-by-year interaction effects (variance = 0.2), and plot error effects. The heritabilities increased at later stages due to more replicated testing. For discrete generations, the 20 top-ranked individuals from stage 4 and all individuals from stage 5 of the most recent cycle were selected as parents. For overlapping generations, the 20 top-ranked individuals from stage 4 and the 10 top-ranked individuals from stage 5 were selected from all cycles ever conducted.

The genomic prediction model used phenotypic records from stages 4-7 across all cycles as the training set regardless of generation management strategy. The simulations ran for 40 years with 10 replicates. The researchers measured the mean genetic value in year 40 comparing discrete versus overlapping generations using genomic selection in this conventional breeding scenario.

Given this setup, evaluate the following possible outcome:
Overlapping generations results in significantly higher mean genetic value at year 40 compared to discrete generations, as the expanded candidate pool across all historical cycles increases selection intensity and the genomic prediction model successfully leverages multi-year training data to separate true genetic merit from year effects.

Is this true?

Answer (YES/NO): NO